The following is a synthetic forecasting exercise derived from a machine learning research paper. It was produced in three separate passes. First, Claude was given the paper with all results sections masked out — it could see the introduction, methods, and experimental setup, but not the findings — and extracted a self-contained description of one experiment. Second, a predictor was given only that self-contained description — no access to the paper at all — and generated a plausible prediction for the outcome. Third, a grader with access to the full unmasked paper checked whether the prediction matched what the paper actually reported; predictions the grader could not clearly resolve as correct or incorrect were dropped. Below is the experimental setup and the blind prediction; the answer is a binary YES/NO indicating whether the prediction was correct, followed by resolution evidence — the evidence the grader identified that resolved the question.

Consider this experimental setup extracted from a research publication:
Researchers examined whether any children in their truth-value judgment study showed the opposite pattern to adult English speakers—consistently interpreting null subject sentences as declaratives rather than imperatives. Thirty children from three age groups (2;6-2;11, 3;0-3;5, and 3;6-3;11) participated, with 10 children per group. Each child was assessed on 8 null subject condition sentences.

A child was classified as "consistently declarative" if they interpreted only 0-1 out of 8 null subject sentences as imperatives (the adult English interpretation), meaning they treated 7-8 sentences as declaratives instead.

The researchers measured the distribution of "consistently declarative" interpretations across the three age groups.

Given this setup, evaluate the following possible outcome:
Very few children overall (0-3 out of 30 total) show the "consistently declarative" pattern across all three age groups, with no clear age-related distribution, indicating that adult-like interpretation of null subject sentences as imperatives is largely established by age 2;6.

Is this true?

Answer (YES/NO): NO